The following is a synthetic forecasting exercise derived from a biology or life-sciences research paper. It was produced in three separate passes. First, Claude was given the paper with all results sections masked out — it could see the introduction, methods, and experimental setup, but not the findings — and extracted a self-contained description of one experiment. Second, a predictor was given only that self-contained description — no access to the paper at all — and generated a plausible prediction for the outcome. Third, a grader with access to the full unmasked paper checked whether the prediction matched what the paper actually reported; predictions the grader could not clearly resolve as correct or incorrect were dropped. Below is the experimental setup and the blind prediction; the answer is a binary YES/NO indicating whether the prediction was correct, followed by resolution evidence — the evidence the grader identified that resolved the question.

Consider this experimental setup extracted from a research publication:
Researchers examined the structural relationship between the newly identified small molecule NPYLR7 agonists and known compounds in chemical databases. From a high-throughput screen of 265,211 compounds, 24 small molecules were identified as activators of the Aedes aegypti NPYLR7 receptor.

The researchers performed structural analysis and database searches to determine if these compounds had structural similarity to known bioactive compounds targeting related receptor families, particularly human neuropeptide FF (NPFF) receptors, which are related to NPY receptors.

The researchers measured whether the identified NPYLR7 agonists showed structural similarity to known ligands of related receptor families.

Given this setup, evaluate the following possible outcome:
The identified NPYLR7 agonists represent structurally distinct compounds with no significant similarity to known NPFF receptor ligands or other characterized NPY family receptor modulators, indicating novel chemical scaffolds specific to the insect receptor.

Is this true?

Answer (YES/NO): NO